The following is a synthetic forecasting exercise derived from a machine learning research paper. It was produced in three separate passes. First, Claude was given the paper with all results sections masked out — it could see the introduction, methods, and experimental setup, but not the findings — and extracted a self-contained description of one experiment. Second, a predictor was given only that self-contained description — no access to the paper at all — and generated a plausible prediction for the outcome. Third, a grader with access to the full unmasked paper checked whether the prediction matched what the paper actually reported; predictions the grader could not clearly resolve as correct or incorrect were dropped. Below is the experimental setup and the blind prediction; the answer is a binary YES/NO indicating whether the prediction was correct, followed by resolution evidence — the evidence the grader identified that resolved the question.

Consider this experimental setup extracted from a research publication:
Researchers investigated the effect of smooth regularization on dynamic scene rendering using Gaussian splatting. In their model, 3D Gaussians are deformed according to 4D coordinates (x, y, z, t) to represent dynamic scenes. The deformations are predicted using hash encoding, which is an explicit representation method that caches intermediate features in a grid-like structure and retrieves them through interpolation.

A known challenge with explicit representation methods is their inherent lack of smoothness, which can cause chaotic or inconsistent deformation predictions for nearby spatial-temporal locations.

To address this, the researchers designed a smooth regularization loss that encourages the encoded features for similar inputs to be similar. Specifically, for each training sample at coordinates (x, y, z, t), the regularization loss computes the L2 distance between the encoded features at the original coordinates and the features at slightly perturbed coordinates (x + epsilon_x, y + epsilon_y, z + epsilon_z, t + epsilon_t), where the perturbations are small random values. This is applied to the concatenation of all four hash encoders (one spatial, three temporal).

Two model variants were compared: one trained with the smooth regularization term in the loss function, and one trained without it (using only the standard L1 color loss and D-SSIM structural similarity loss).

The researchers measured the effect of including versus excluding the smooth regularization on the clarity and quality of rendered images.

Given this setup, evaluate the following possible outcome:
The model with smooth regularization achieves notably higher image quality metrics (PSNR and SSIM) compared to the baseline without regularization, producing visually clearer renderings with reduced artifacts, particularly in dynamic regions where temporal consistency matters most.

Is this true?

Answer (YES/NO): YES